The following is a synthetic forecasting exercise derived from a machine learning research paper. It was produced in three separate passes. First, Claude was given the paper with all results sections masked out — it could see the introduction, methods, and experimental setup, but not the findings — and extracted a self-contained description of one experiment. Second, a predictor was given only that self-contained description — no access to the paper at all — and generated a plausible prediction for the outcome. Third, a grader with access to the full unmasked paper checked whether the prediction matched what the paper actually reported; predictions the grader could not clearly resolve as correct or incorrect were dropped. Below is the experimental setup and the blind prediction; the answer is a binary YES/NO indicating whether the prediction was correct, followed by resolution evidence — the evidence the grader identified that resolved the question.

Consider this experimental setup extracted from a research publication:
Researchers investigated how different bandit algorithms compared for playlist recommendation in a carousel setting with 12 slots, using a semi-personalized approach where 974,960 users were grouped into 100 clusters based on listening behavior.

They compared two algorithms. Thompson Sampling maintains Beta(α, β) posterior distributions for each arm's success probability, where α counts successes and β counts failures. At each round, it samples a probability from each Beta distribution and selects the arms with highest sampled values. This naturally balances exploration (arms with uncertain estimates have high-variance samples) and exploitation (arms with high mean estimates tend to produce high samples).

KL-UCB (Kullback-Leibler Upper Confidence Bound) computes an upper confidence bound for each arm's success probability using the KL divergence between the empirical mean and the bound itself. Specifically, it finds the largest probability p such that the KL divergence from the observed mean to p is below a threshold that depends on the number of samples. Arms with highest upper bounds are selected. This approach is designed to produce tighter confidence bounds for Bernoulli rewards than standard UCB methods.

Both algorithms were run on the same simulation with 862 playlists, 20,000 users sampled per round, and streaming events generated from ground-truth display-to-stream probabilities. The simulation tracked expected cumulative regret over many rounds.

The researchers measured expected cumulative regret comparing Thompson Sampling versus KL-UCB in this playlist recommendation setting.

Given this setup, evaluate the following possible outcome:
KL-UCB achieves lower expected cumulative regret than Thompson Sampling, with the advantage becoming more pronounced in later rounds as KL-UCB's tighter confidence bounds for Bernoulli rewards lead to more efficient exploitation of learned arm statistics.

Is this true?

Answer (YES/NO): NO